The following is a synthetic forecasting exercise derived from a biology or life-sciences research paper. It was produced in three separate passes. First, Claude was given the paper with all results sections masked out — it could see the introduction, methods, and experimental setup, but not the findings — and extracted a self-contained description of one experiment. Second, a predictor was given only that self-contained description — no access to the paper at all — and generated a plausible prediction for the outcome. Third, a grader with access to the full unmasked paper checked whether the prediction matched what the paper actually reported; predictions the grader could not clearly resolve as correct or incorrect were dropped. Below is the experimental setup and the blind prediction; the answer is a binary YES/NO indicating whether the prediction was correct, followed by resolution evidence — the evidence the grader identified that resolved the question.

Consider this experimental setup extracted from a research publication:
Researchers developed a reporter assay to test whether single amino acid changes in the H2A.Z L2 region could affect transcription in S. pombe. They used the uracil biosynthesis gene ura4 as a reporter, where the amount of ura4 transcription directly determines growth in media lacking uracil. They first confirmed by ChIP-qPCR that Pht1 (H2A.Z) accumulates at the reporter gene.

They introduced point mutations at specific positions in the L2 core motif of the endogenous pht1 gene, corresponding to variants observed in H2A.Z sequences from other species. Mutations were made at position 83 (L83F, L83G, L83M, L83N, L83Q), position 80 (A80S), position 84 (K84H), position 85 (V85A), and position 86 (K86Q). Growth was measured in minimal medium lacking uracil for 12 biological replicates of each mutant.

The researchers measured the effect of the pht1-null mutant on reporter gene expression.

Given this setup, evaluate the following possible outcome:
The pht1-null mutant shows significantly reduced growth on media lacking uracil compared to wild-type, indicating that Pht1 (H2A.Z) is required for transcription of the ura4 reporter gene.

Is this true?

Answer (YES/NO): NO